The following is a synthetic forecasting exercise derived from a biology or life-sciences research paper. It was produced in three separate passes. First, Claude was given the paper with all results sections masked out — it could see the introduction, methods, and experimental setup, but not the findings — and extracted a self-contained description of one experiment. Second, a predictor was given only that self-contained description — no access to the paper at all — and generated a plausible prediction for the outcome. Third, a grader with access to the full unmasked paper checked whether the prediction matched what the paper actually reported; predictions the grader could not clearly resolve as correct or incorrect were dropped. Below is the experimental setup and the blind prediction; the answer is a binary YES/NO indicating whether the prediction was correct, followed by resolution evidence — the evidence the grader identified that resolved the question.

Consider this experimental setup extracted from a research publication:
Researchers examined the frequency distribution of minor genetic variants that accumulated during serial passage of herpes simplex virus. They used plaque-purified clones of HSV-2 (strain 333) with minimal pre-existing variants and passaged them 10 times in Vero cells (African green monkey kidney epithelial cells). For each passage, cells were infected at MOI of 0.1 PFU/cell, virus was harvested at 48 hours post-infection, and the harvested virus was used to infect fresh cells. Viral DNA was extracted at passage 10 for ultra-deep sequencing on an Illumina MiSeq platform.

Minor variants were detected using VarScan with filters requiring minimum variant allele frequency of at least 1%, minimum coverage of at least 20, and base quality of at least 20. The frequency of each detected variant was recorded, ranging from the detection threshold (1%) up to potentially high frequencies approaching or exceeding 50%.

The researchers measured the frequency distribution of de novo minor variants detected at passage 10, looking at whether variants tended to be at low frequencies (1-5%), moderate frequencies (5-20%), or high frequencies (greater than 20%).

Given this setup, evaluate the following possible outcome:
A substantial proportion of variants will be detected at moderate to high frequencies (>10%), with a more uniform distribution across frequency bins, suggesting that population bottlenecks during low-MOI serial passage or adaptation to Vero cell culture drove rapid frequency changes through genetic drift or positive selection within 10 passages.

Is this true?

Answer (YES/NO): NO